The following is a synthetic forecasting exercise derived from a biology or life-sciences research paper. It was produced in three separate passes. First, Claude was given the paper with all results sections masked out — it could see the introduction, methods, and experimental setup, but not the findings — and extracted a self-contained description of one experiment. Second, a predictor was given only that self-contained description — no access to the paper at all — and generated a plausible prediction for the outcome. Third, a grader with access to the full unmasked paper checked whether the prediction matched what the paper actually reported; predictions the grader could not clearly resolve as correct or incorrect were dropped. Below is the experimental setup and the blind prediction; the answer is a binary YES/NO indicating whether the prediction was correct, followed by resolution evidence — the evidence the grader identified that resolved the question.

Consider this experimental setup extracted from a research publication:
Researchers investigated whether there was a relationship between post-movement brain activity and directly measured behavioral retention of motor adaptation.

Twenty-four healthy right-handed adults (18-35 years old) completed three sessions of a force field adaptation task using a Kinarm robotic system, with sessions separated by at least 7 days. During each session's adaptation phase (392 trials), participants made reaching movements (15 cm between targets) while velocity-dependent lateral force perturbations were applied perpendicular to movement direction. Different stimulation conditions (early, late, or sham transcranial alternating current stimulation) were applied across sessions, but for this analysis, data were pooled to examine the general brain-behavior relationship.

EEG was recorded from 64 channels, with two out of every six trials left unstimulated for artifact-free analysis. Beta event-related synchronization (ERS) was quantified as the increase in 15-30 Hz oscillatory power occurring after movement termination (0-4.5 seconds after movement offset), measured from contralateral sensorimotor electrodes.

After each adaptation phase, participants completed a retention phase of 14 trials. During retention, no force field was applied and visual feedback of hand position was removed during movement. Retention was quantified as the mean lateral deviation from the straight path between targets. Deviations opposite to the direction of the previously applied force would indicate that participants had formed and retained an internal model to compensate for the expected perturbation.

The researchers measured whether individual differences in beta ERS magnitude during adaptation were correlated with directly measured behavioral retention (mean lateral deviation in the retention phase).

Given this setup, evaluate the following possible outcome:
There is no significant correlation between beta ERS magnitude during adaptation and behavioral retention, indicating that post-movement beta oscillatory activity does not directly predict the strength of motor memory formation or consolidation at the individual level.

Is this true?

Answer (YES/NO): NO